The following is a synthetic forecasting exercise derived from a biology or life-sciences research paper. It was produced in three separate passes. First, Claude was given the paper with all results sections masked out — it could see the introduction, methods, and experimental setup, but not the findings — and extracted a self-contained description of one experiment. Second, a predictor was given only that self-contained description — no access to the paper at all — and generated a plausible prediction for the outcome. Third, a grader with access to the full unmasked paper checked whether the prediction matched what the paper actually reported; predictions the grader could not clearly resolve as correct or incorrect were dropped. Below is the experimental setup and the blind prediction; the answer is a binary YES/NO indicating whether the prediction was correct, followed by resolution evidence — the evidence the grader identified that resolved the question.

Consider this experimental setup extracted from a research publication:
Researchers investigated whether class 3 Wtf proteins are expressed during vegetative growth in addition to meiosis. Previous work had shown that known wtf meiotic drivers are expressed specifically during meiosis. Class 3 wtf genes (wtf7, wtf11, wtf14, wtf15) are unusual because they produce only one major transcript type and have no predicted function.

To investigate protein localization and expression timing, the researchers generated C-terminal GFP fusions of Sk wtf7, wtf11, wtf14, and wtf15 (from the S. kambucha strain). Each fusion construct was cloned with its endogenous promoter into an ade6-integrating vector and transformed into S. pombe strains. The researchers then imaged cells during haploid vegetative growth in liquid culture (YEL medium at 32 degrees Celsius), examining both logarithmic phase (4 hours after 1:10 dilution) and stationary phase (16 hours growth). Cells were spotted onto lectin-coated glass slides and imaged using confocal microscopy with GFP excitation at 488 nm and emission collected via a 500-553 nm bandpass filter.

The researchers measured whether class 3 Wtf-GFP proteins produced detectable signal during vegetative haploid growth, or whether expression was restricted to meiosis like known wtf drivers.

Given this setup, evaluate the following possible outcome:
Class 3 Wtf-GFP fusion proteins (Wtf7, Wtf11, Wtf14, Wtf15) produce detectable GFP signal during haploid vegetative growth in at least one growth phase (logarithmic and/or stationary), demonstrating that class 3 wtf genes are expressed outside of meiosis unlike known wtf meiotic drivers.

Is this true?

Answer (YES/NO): YES